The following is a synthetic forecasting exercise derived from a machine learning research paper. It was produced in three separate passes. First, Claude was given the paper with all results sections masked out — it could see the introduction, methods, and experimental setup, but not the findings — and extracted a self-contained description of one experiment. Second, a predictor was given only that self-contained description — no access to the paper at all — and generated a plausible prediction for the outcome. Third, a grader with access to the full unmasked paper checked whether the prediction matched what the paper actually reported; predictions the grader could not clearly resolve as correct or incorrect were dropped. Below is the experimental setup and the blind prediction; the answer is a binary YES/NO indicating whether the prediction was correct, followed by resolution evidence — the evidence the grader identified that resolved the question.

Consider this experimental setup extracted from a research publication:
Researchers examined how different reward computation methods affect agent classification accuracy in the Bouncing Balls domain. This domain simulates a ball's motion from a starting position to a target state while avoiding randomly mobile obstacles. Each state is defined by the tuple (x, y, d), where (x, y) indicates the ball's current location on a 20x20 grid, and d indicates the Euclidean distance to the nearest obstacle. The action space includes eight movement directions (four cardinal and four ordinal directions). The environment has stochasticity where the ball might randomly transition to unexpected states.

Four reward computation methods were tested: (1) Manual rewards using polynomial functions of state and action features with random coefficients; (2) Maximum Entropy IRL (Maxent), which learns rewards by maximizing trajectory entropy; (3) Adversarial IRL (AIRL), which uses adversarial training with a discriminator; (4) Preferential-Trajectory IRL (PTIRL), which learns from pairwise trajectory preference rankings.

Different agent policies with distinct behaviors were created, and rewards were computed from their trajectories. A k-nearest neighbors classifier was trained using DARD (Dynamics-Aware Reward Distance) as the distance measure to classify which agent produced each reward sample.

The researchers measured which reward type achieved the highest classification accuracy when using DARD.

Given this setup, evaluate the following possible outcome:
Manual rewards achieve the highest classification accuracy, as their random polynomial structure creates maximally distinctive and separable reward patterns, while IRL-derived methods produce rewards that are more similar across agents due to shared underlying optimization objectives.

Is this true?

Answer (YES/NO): NO